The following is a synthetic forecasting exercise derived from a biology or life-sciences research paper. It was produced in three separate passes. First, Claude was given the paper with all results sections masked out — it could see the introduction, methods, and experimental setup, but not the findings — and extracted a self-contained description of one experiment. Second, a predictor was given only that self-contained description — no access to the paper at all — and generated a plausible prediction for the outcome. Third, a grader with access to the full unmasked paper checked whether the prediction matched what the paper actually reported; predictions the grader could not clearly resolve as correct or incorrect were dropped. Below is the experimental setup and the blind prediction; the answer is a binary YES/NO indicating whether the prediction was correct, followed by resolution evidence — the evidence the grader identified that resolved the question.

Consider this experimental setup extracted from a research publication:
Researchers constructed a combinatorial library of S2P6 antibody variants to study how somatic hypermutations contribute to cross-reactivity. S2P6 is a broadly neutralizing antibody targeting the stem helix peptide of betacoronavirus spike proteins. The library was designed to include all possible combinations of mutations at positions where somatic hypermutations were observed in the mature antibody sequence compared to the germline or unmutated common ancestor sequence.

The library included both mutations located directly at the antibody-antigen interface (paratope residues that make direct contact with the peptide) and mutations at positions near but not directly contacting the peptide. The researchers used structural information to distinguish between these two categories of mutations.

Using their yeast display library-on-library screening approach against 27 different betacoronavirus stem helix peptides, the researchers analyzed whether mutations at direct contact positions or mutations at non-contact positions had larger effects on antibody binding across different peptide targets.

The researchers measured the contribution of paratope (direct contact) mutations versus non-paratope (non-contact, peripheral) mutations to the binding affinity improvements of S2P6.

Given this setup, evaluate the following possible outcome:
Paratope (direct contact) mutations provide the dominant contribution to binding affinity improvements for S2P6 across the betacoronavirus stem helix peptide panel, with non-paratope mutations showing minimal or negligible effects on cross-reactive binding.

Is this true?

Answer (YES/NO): NO